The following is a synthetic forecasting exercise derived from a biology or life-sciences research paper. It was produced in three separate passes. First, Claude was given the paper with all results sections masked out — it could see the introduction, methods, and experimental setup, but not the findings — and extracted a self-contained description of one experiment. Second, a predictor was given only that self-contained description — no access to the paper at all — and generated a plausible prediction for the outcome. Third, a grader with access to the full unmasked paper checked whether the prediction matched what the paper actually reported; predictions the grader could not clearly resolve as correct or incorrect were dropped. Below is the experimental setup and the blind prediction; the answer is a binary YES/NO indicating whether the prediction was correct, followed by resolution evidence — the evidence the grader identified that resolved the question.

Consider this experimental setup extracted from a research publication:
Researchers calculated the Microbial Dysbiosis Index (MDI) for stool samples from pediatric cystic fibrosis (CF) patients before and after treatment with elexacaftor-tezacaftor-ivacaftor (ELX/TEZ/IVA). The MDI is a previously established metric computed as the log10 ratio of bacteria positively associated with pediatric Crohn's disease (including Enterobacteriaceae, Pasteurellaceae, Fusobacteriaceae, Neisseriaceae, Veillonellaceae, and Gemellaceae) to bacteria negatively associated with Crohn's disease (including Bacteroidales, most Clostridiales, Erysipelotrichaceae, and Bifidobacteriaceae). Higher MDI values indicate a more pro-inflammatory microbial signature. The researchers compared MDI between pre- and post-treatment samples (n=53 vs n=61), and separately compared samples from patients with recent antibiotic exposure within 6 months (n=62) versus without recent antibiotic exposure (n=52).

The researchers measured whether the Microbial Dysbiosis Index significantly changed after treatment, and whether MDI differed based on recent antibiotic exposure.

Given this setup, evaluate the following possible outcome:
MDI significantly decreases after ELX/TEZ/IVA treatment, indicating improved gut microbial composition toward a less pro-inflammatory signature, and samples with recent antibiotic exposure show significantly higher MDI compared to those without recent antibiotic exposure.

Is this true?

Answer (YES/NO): NO